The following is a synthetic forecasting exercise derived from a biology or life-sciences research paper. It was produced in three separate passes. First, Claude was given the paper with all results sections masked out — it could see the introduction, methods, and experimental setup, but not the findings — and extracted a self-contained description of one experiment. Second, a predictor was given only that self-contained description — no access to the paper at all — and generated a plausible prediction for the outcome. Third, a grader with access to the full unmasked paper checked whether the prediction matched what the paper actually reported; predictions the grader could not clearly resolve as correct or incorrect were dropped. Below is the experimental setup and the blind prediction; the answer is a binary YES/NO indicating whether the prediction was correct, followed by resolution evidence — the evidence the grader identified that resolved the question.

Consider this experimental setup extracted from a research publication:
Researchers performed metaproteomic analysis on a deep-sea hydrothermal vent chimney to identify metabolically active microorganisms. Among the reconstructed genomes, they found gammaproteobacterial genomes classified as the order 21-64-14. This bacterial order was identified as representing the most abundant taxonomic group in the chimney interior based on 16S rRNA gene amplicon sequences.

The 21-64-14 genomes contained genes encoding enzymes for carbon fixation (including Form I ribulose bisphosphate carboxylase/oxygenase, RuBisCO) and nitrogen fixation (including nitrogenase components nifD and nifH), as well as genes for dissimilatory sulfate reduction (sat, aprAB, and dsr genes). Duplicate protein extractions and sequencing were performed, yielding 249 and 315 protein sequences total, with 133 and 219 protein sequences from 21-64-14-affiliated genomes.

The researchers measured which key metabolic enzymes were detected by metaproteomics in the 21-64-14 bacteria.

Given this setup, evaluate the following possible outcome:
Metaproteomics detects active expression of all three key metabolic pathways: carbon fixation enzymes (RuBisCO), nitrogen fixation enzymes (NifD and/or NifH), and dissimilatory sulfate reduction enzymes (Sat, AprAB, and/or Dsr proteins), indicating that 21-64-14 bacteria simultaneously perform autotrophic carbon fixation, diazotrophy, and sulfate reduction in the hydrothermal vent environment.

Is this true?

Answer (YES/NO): YES